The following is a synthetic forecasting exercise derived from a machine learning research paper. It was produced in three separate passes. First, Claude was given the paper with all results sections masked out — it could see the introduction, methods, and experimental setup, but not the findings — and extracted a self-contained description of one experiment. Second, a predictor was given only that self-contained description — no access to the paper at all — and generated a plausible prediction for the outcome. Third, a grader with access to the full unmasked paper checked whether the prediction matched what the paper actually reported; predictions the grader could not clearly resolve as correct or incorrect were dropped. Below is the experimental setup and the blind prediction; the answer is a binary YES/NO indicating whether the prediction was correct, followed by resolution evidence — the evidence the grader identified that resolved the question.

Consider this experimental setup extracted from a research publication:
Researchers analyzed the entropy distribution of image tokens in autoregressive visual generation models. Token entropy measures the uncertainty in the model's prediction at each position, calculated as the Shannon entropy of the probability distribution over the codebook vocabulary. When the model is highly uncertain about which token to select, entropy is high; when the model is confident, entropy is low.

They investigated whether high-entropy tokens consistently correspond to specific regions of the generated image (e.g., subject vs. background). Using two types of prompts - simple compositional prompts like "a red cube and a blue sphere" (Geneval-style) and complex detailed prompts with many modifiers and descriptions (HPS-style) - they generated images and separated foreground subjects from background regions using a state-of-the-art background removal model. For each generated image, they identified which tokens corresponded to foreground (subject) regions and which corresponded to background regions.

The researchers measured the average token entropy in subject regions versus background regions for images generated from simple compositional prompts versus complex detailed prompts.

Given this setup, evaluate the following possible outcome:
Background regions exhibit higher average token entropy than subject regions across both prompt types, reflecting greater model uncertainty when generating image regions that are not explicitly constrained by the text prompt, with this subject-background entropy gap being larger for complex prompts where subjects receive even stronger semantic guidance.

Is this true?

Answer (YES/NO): NO